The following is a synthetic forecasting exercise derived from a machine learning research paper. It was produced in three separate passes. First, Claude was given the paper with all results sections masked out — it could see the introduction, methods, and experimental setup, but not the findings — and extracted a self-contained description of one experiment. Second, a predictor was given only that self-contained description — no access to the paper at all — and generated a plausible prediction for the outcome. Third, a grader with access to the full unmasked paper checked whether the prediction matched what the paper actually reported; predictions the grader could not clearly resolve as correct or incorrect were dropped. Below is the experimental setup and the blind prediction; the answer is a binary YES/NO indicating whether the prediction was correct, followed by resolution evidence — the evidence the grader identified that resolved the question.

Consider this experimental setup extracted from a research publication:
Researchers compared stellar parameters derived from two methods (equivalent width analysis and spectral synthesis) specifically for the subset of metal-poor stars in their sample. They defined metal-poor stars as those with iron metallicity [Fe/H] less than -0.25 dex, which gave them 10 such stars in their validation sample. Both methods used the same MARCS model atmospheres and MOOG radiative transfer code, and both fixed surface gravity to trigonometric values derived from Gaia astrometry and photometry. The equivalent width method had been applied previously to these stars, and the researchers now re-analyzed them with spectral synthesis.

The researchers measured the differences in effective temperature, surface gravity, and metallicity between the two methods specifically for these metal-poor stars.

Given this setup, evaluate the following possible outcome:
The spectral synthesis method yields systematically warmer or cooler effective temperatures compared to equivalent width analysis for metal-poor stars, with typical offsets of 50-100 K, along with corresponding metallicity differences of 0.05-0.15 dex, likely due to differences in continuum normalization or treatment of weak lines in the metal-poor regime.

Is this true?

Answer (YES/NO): NO